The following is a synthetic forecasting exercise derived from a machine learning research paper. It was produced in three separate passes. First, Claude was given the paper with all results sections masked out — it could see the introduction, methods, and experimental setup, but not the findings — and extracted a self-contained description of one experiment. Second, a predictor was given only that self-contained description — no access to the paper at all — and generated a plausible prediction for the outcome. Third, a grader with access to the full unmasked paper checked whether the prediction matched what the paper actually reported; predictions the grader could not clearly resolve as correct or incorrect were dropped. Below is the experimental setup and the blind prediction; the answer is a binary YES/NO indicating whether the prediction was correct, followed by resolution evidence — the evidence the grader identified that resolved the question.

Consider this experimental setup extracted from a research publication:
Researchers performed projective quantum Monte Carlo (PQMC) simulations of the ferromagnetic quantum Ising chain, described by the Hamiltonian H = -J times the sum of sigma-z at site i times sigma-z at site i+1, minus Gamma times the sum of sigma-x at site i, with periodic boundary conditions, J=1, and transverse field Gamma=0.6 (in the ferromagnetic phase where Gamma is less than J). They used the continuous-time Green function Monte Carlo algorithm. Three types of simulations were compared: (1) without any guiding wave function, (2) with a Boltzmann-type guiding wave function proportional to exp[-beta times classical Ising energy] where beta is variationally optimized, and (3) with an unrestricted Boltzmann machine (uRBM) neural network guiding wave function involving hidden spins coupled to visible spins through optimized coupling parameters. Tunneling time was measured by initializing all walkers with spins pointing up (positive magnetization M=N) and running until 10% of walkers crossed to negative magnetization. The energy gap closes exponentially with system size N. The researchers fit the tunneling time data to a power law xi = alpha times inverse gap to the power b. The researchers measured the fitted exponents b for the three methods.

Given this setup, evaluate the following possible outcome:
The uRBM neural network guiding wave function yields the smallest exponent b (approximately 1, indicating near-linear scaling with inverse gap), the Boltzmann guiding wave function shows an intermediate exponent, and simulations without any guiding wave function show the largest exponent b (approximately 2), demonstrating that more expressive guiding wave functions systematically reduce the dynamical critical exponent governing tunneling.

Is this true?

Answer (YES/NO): NO